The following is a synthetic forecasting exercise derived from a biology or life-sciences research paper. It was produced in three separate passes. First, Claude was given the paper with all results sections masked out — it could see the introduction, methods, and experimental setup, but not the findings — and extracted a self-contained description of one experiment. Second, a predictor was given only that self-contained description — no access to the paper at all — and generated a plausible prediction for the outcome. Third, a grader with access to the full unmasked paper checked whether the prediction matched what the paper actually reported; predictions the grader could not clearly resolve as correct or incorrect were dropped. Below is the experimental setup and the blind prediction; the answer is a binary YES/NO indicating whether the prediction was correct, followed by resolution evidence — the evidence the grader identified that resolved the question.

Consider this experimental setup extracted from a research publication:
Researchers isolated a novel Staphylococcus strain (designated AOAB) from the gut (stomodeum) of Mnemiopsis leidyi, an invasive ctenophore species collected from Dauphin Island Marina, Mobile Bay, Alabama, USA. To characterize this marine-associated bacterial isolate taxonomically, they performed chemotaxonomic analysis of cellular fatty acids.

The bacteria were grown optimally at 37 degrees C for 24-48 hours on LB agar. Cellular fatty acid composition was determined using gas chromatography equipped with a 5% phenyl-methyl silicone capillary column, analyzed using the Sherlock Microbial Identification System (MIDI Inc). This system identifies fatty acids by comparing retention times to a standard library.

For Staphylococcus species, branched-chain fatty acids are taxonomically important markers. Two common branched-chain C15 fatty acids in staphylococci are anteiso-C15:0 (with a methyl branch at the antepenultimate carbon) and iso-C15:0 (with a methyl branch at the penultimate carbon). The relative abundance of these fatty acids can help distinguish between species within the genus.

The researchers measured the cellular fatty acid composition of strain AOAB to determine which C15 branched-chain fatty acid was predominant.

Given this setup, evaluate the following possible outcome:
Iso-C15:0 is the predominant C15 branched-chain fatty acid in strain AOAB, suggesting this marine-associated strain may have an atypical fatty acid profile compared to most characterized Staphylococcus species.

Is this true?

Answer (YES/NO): NO